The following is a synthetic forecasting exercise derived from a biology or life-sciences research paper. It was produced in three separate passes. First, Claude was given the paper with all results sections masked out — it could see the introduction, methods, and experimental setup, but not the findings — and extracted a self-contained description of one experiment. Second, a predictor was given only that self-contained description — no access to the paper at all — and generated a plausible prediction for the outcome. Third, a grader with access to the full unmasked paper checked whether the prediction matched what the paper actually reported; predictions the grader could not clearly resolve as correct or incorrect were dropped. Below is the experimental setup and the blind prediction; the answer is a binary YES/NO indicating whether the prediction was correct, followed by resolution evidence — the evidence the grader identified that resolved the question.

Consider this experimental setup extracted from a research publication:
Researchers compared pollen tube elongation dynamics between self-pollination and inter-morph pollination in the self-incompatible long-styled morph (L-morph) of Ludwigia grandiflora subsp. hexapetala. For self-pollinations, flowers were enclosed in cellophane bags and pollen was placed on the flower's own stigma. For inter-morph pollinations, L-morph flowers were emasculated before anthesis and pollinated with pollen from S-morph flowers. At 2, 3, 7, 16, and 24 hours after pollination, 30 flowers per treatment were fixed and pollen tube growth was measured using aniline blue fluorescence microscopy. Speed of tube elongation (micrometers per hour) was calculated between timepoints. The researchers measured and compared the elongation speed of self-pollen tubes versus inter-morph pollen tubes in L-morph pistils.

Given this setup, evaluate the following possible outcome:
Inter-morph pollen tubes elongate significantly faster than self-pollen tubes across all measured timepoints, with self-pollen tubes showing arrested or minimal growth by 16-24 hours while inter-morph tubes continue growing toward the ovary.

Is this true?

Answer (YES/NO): NO